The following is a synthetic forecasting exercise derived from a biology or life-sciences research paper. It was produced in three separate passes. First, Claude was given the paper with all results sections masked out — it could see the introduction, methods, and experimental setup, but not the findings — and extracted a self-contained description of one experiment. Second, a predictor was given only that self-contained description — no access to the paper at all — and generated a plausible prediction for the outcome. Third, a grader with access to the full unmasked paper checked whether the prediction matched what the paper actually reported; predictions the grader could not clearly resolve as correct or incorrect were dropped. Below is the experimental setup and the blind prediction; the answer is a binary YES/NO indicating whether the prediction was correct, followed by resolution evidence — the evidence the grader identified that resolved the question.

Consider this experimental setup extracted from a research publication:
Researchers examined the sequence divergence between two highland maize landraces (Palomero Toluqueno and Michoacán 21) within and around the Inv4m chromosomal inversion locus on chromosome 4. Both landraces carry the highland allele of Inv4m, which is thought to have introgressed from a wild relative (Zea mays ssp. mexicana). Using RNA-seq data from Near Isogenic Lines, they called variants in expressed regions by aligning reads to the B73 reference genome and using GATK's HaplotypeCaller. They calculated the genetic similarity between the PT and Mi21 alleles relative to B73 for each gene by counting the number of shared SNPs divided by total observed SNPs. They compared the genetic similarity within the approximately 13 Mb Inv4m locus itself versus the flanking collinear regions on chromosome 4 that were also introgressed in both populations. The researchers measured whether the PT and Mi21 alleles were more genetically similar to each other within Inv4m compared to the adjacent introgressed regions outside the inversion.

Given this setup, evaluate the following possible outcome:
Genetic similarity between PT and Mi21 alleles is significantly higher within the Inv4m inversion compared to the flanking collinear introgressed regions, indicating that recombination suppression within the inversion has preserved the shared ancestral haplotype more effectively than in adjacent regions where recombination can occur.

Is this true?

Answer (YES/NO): YES